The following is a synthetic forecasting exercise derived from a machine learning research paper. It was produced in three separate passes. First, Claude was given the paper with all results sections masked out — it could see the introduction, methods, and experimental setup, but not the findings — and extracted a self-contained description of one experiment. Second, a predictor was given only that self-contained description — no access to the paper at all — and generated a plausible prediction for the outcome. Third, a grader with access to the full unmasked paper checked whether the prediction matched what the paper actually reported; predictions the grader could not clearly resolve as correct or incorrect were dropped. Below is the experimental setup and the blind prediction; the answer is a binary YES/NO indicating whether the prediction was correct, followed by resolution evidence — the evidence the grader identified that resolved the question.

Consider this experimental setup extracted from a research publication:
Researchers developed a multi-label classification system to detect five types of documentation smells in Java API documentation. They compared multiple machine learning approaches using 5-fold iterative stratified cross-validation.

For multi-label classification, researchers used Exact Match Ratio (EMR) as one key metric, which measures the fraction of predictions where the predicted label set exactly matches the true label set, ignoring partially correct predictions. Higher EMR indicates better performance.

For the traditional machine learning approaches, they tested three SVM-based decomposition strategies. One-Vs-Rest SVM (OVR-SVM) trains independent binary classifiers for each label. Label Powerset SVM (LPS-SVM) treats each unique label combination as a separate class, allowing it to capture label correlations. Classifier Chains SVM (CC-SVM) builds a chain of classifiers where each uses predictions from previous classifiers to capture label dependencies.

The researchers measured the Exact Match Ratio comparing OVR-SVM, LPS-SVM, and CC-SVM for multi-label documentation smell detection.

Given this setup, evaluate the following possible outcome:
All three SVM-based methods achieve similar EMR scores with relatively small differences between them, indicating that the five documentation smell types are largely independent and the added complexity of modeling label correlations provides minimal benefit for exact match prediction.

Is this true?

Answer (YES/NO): YES